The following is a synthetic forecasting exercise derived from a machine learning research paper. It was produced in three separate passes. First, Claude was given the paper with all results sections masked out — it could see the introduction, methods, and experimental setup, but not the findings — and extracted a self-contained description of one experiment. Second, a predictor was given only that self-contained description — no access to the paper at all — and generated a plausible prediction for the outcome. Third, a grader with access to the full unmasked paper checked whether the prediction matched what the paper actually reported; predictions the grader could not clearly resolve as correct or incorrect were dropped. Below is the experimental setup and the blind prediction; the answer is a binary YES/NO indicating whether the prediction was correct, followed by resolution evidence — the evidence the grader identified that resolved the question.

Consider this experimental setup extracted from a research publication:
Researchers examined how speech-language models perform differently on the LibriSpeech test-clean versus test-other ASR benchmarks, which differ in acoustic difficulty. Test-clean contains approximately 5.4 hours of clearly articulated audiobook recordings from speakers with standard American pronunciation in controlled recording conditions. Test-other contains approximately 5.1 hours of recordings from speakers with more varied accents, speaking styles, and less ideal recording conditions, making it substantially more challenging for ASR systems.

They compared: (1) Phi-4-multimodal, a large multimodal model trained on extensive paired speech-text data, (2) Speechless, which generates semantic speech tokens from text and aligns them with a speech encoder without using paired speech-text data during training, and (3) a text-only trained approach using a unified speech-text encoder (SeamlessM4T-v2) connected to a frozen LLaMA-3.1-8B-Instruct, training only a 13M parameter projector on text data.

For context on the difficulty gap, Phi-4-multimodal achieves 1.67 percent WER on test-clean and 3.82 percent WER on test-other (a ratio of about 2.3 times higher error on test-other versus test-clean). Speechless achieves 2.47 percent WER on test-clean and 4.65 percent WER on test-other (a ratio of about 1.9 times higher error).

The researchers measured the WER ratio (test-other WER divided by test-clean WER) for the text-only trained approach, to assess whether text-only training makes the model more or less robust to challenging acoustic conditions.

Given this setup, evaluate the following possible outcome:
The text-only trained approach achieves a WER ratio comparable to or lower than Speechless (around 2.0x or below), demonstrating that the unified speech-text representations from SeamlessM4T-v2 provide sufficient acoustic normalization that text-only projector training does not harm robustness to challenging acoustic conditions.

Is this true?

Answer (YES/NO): YES